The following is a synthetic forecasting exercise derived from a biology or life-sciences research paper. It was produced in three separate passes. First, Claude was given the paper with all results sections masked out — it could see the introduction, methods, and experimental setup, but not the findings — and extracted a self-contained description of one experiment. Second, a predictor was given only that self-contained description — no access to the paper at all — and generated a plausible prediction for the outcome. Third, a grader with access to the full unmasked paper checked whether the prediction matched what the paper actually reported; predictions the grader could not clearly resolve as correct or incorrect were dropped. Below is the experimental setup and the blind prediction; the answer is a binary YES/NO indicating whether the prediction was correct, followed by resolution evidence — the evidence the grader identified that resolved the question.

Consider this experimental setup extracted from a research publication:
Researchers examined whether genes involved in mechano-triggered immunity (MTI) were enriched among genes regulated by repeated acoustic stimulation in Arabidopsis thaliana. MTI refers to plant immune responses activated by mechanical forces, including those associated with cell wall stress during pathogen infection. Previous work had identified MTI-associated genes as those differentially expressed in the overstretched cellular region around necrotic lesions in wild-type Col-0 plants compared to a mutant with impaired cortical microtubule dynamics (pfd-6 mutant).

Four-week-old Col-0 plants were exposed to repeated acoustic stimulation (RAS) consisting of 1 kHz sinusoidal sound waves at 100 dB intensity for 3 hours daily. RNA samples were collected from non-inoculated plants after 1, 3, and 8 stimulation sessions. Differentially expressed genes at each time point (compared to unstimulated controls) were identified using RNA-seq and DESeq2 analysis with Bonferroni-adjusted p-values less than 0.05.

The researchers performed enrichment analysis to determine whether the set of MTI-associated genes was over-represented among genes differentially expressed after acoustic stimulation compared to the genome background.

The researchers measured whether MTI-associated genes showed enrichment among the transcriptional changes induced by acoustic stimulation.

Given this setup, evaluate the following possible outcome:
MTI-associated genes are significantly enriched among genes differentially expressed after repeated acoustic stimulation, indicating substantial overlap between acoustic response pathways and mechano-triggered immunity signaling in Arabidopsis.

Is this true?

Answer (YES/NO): YES